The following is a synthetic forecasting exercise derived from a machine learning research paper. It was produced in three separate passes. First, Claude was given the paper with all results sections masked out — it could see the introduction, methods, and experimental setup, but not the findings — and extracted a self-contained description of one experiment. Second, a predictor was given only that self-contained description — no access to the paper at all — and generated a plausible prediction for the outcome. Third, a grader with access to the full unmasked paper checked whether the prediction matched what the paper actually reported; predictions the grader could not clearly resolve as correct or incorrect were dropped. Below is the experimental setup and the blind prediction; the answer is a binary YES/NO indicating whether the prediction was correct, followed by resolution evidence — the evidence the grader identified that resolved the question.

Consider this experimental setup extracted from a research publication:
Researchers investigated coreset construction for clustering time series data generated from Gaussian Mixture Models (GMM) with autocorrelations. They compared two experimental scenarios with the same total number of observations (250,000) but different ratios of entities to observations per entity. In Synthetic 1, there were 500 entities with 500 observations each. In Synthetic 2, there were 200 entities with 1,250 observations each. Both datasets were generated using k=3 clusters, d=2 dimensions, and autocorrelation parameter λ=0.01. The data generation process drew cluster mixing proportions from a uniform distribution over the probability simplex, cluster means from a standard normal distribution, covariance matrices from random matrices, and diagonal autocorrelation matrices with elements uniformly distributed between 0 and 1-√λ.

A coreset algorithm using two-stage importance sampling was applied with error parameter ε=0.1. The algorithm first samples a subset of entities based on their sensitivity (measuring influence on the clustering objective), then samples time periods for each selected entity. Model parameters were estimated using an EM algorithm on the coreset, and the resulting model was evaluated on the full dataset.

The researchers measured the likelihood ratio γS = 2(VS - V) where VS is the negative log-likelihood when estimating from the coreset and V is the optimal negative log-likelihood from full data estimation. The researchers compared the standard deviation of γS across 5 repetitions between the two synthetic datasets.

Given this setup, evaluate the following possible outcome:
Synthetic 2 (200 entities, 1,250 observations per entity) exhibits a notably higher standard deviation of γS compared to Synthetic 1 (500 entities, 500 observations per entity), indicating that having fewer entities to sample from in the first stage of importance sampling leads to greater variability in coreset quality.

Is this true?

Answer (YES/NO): NO